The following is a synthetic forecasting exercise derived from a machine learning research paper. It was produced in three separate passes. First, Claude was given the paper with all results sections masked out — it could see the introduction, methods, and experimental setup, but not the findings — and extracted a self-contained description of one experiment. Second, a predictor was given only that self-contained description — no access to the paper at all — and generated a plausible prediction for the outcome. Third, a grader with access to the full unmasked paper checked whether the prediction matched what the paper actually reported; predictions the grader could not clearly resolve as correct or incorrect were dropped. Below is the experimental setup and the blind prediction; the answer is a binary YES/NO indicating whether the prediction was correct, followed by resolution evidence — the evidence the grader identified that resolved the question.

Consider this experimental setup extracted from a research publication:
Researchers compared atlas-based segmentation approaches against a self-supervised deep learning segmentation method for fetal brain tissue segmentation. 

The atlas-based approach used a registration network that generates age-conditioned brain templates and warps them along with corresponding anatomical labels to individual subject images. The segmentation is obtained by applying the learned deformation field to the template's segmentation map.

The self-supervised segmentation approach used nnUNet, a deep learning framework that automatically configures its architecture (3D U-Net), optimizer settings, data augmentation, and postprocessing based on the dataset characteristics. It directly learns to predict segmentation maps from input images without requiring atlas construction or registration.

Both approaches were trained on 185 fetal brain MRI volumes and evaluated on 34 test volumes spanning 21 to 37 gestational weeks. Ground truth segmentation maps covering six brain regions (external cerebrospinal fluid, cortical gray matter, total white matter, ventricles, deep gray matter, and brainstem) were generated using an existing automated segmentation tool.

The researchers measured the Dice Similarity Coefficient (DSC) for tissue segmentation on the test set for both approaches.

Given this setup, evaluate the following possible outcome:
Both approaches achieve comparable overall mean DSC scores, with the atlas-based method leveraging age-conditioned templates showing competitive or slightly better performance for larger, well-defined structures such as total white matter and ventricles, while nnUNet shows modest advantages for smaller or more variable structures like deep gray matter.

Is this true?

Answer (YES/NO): NO